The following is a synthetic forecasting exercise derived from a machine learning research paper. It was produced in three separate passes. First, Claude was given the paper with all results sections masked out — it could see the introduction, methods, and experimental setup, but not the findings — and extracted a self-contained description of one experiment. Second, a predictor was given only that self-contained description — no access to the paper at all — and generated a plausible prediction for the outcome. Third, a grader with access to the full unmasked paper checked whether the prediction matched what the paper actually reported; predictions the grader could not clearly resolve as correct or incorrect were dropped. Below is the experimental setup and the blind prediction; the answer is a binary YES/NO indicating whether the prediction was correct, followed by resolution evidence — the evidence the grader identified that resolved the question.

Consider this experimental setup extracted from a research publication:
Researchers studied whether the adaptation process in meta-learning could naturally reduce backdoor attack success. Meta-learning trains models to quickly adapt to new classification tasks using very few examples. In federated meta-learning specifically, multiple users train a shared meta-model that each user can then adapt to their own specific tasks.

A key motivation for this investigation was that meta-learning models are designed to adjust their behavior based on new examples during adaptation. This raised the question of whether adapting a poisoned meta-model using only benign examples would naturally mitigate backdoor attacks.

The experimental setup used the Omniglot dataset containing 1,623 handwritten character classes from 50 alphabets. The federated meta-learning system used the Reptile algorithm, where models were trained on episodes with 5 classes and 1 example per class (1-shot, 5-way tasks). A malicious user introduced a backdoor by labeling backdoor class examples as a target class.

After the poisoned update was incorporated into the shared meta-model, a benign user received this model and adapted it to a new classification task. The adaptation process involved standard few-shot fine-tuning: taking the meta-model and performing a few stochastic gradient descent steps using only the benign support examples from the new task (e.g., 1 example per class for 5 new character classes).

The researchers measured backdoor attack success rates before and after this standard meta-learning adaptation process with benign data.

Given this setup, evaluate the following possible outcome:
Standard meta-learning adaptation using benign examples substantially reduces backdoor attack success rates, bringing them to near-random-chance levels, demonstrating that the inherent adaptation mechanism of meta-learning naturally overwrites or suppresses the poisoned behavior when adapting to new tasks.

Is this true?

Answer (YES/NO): NO